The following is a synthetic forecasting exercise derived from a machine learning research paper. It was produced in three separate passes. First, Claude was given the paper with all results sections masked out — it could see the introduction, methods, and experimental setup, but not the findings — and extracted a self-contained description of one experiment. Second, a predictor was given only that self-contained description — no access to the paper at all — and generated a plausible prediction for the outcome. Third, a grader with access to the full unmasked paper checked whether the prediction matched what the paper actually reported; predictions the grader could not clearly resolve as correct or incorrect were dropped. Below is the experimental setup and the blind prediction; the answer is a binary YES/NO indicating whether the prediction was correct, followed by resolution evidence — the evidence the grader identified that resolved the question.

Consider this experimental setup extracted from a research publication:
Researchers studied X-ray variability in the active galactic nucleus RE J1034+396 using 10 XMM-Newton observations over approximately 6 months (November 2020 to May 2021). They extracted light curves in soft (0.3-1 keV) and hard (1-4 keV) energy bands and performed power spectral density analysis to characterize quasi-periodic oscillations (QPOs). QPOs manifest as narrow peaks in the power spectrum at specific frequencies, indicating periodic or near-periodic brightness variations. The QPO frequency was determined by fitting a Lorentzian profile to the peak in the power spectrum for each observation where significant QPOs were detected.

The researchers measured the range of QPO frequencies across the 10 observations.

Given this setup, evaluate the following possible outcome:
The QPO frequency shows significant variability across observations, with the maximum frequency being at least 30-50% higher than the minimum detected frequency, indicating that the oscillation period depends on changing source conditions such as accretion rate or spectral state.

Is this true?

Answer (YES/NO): NO